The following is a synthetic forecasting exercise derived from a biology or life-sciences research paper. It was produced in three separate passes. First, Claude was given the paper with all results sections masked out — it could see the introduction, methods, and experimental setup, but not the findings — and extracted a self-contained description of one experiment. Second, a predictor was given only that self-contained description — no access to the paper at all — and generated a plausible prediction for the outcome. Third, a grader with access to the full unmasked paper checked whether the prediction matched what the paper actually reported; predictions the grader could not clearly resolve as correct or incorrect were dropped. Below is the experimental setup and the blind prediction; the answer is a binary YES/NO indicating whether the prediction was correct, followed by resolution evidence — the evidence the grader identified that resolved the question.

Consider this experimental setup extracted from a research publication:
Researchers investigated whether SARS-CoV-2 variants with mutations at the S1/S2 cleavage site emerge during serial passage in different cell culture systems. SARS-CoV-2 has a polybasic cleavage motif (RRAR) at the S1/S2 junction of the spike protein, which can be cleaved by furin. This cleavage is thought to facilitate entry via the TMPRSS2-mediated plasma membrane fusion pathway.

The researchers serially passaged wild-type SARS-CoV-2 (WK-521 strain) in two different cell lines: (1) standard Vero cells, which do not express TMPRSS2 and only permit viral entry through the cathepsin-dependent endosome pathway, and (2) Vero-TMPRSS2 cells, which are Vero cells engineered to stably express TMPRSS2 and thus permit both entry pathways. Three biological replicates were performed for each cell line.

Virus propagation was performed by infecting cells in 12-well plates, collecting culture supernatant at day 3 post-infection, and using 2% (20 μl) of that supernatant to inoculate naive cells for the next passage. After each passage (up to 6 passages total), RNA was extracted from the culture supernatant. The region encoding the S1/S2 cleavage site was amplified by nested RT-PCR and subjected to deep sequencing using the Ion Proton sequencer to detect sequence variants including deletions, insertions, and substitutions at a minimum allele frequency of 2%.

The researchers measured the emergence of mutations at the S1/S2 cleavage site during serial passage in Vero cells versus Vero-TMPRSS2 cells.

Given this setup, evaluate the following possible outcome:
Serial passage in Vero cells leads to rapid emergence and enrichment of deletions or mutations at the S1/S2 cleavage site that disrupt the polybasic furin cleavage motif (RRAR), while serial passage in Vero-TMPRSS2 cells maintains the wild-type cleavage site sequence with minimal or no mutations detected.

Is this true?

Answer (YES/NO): YES